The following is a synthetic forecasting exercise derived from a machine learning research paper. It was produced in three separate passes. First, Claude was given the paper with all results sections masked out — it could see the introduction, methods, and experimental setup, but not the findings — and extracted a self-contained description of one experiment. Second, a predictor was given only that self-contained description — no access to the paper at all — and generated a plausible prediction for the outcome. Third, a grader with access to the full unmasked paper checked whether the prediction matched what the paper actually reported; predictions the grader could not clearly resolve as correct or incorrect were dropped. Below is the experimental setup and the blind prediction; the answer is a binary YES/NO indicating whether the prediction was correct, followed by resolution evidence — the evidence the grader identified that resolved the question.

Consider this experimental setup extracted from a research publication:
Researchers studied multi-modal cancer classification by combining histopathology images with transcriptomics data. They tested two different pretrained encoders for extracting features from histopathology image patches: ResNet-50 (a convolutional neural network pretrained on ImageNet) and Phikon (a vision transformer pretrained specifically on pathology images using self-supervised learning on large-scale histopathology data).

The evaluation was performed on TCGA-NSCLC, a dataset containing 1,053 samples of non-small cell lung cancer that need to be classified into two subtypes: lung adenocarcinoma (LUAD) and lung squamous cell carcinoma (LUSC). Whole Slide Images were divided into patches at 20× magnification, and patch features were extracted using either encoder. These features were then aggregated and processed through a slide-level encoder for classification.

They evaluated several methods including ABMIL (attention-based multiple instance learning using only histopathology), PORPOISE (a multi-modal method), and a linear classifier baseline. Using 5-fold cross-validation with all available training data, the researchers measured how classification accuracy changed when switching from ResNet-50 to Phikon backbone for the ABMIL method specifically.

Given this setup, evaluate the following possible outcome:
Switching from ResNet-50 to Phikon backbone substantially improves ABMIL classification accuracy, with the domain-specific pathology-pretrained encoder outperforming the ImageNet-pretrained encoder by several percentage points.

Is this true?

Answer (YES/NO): YES